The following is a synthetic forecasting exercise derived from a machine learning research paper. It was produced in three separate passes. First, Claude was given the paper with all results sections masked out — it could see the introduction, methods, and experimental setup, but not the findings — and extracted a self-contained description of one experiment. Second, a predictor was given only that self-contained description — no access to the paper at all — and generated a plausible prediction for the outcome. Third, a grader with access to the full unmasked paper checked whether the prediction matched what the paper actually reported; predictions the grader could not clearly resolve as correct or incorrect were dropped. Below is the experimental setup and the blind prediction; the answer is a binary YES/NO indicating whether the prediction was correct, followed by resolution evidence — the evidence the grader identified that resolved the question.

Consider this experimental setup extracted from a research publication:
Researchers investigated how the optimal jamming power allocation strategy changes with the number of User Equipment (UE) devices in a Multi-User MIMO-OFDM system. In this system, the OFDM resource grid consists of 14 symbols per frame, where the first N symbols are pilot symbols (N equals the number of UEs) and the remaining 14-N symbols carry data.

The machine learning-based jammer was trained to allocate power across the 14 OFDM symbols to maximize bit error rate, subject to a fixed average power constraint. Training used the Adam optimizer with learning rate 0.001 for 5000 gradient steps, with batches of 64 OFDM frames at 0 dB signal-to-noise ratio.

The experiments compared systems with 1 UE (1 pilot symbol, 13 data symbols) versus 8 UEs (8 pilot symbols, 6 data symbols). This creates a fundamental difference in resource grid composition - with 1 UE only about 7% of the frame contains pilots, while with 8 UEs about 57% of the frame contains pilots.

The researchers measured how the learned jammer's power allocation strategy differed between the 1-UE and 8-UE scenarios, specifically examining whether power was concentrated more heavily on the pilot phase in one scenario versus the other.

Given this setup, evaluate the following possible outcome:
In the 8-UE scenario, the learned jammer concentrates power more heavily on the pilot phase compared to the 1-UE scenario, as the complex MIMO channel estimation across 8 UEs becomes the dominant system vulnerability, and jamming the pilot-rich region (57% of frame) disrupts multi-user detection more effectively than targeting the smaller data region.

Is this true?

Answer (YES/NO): NO